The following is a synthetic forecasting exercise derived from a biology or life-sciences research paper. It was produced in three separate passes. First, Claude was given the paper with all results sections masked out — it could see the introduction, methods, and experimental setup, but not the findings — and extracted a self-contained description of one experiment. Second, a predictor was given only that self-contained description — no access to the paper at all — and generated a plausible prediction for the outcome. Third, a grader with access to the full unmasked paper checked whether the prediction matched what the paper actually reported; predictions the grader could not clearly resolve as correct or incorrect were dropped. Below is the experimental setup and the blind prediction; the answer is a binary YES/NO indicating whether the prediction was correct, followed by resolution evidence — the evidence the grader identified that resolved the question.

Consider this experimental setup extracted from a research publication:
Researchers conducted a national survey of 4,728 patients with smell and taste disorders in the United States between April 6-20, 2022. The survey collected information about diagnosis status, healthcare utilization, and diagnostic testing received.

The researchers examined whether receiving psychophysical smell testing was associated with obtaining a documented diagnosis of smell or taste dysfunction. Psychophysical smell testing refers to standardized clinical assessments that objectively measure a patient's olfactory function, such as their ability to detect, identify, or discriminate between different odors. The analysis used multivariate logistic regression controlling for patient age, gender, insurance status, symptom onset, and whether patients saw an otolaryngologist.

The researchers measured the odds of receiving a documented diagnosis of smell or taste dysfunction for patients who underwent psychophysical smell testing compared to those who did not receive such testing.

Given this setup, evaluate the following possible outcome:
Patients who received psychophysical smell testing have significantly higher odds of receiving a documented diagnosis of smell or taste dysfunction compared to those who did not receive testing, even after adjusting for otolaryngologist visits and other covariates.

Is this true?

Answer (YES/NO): YES